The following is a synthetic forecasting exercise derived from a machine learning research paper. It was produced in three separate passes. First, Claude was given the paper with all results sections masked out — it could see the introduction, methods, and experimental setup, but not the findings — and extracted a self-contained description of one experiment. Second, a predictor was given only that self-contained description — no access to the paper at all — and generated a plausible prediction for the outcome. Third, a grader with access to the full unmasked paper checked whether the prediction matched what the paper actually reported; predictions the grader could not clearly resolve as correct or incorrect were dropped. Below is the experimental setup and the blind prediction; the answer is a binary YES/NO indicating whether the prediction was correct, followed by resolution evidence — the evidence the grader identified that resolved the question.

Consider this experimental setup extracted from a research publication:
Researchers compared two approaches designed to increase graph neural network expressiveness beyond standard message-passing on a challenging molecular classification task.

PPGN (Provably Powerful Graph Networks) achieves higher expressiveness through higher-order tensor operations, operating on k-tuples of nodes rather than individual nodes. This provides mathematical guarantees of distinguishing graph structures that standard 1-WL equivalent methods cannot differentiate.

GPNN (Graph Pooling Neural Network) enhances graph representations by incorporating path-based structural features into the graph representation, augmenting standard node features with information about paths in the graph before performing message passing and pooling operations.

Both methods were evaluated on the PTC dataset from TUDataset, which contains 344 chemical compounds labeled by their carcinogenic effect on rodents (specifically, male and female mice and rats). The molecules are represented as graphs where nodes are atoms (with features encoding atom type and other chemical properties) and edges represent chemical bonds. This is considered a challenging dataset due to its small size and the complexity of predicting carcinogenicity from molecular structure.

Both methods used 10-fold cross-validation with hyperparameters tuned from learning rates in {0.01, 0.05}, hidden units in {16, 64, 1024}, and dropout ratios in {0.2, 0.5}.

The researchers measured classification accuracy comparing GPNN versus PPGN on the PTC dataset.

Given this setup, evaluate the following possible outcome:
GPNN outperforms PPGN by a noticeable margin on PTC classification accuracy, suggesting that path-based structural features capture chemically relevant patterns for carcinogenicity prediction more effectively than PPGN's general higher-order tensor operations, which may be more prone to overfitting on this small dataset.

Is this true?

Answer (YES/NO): YES